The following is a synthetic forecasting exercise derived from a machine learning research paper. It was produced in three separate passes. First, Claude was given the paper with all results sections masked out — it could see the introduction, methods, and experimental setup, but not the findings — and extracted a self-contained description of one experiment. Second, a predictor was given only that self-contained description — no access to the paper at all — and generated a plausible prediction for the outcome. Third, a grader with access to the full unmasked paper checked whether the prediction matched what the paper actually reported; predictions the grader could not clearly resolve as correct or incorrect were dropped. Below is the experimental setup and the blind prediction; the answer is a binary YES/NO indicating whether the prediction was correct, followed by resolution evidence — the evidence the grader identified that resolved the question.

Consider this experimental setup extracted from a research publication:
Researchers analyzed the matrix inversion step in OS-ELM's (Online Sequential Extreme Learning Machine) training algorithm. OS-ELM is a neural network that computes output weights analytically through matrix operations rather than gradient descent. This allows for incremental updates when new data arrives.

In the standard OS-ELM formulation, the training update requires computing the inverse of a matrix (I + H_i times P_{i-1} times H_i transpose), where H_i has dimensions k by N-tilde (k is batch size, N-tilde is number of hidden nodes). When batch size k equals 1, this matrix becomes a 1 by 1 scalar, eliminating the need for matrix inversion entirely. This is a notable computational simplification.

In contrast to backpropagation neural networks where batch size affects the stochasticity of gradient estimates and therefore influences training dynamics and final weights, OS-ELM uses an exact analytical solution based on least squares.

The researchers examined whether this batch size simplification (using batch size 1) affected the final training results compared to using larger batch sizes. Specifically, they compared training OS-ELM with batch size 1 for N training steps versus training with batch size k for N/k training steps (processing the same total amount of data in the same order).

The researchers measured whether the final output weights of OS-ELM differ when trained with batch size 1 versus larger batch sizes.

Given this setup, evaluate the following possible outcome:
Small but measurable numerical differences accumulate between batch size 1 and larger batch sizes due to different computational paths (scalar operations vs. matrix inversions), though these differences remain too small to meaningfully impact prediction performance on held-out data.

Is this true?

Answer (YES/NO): NO